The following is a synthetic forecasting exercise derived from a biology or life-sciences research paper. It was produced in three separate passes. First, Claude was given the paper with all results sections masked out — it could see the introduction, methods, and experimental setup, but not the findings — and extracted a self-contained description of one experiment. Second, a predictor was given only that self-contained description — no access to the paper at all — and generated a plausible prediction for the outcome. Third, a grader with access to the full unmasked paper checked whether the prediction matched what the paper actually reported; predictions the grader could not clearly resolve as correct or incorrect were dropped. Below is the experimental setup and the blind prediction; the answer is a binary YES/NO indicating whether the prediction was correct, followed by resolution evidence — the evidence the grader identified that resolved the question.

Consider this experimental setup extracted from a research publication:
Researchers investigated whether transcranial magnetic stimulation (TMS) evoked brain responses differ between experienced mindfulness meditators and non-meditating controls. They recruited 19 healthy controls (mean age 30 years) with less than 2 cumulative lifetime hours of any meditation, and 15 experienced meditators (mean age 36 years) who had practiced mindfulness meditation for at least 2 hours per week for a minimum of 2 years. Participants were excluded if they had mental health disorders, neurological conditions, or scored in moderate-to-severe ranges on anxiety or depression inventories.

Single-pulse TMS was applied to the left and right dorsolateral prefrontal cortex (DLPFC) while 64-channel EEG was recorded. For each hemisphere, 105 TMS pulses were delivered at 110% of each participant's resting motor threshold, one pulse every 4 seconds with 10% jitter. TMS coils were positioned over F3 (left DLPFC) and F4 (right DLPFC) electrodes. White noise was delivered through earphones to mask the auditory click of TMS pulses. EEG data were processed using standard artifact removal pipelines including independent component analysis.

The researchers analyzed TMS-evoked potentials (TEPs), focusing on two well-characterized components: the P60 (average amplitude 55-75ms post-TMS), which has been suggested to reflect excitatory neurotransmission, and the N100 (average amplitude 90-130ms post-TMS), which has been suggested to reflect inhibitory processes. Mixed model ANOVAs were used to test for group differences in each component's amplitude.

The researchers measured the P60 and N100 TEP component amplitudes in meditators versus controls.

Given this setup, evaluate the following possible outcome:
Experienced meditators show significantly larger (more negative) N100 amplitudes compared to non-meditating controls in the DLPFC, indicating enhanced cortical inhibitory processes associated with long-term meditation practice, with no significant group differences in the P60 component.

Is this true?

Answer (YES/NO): NO